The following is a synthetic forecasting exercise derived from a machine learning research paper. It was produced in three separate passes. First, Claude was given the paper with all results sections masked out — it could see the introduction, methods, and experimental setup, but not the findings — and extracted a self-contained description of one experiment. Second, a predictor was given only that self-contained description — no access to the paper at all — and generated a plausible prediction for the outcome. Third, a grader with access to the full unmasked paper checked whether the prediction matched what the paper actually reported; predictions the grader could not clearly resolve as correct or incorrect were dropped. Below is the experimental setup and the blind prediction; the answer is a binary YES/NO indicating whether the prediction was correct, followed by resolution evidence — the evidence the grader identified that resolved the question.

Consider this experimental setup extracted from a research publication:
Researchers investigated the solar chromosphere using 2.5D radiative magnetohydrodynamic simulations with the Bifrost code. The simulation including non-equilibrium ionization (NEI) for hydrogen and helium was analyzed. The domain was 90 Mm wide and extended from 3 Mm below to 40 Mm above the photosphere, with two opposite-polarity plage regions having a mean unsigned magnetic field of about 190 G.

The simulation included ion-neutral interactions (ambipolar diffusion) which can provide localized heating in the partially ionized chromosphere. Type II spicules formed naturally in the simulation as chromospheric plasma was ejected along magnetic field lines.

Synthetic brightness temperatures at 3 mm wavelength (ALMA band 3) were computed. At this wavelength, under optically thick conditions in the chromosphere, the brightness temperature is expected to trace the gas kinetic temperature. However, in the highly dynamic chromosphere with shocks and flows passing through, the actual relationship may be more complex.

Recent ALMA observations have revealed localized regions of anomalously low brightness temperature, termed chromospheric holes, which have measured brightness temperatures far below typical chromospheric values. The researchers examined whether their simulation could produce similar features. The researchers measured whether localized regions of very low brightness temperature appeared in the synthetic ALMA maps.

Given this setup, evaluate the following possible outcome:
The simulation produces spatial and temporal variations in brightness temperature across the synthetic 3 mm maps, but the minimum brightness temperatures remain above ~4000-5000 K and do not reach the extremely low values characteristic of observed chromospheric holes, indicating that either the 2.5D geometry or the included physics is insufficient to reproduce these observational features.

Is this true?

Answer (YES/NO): NO